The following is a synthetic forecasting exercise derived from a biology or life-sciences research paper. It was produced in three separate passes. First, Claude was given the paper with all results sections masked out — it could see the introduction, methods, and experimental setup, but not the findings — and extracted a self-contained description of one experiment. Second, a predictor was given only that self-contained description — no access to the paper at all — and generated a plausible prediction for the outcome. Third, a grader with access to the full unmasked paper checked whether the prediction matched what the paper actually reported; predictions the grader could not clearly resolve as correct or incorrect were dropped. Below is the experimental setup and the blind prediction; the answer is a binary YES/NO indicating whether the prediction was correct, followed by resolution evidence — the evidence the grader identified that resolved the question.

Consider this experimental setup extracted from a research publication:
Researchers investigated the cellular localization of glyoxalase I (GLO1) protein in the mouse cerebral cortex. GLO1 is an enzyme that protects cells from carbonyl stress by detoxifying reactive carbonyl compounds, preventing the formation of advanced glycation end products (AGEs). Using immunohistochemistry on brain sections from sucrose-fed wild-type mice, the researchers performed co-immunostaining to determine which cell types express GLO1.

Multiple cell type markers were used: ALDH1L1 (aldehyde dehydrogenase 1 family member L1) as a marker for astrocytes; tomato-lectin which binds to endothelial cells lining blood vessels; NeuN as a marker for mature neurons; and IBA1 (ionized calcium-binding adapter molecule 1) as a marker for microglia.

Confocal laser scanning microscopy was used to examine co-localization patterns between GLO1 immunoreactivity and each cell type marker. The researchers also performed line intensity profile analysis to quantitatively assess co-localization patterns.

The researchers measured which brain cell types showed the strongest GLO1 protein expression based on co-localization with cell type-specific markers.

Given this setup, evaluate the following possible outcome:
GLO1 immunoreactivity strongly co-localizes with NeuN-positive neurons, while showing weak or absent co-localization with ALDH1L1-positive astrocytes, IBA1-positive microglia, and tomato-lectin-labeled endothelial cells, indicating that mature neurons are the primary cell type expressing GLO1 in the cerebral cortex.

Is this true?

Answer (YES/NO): NO